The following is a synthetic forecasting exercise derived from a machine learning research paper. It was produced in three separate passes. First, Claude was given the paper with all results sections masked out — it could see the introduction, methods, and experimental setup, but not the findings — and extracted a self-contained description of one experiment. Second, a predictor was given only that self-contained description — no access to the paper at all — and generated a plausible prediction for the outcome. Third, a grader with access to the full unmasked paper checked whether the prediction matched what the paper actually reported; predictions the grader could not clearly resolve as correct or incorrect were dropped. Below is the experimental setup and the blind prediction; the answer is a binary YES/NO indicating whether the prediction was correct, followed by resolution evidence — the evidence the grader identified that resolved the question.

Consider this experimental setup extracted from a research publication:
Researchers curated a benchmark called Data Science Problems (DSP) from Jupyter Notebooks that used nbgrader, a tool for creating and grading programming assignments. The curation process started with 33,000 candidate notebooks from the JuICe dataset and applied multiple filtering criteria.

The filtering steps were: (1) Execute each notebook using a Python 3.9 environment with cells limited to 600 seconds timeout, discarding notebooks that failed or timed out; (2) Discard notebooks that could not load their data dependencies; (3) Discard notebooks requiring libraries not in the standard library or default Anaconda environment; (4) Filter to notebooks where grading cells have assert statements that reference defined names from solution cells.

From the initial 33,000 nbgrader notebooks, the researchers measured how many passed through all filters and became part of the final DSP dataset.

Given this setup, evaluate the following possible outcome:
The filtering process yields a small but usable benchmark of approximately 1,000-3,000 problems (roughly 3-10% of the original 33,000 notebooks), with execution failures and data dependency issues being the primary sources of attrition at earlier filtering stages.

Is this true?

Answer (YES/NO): NO